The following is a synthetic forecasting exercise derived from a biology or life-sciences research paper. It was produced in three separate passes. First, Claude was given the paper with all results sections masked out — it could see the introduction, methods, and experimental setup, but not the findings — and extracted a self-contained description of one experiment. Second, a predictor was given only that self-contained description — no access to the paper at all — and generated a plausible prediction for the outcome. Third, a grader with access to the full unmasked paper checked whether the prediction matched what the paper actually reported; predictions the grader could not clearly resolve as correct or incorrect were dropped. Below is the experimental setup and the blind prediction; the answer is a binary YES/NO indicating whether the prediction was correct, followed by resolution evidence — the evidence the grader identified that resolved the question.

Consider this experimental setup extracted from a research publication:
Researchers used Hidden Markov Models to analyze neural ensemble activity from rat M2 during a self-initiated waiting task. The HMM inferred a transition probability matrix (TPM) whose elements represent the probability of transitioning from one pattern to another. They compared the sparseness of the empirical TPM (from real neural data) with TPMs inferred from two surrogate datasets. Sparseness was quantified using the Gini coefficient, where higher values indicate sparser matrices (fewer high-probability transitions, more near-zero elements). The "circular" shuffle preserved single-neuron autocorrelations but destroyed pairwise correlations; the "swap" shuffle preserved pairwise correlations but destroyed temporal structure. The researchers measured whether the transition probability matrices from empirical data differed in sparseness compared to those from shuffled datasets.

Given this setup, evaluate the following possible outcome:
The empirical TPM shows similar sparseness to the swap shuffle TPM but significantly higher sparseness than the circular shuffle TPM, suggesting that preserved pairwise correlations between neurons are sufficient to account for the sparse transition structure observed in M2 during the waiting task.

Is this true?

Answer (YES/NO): NO